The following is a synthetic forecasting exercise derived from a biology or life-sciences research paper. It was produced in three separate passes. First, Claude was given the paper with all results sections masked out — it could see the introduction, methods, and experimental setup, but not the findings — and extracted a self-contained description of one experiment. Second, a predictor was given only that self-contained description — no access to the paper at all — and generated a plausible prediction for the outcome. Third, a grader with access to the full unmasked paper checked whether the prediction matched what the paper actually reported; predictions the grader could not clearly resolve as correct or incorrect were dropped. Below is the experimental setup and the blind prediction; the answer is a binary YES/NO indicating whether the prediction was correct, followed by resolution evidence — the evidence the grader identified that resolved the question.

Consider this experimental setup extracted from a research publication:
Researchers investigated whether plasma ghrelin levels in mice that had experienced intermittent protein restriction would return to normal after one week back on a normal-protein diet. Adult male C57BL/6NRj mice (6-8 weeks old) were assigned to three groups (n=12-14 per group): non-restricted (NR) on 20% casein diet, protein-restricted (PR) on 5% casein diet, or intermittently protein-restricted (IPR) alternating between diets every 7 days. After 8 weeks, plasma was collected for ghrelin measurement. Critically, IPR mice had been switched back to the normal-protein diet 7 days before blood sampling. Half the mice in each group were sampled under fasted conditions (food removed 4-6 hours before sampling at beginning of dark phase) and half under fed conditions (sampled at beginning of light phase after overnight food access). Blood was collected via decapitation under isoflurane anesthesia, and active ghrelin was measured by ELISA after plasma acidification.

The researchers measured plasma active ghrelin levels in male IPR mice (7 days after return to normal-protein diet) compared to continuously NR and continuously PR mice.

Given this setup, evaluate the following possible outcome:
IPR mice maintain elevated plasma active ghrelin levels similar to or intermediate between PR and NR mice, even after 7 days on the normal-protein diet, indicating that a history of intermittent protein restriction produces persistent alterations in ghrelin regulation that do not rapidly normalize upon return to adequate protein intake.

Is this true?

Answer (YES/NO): YES